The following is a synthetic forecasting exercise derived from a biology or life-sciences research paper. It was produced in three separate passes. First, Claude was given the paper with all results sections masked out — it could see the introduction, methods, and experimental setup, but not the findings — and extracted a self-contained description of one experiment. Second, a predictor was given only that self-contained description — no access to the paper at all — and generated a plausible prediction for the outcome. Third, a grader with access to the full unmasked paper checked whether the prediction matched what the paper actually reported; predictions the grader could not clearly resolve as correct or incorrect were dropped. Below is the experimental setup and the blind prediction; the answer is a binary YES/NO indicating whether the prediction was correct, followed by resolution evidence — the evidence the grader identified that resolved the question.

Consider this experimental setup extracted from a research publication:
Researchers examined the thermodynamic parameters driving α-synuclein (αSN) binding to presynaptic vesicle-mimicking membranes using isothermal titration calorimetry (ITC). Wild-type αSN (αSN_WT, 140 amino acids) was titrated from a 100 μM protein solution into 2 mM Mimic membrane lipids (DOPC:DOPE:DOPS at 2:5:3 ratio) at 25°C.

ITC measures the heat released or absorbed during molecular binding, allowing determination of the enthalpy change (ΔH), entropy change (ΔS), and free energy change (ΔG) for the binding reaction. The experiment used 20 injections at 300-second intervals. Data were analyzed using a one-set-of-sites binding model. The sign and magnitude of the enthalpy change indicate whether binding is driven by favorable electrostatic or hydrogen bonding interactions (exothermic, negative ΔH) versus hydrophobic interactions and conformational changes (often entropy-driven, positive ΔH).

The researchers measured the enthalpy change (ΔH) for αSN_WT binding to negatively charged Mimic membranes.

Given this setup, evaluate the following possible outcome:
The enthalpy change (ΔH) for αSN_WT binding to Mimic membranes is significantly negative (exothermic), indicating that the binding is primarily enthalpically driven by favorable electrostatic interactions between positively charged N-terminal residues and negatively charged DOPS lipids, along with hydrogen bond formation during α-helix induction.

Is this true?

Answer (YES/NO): YES